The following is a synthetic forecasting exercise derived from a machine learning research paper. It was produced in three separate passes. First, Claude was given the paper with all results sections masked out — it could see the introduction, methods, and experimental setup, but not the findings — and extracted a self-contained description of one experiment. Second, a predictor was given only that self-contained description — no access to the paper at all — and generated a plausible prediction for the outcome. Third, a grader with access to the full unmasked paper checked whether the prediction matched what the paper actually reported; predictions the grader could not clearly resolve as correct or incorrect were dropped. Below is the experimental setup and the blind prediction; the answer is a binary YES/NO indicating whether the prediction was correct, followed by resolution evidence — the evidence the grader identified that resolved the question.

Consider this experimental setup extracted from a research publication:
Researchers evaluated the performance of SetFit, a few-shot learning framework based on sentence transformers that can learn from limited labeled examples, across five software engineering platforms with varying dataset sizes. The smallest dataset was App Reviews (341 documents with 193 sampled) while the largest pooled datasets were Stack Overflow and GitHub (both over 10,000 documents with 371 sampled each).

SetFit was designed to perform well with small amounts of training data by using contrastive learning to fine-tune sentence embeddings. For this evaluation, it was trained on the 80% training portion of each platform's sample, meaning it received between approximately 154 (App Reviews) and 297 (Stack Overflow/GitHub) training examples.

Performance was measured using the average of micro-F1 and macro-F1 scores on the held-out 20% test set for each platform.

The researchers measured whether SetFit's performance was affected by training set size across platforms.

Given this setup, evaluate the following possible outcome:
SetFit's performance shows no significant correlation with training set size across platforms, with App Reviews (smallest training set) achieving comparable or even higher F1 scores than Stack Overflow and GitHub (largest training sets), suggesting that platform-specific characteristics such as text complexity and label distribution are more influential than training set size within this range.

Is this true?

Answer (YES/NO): NO